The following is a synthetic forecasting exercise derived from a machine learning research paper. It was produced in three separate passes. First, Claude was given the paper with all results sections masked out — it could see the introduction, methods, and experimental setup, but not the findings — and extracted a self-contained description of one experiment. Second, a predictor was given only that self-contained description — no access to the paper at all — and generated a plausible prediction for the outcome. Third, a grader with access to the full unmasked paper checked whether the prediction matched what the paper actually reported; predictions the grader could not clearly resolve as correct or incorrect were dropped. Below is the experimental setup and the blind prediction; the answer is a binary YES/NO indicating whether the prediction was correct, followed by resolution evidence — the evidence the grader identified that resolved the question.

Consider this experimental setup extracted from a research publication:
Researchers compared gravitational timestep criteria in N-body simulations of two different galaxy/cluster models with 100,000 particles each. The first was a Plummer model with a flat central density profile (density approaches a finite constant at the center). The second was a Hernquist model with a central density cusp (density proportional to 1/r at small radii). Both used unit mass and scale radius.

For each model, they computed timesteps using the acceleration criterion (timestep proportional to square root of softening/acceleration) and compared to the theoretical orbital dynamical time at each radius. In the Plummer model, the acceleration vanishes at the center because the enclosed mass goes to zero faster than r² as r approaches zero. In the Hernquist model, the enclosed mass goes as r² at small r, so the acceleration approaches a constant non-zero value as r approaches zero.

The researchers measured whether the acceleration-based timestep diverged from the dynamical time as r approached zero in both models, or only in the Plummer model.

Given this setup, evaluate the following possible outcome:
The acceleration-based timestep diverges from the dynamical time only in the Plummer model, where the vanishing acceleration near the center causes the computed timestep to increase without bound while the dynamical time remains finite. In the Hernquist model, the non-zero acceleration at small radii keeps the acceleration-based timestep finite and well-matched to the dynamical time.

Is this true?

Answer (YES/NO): NO